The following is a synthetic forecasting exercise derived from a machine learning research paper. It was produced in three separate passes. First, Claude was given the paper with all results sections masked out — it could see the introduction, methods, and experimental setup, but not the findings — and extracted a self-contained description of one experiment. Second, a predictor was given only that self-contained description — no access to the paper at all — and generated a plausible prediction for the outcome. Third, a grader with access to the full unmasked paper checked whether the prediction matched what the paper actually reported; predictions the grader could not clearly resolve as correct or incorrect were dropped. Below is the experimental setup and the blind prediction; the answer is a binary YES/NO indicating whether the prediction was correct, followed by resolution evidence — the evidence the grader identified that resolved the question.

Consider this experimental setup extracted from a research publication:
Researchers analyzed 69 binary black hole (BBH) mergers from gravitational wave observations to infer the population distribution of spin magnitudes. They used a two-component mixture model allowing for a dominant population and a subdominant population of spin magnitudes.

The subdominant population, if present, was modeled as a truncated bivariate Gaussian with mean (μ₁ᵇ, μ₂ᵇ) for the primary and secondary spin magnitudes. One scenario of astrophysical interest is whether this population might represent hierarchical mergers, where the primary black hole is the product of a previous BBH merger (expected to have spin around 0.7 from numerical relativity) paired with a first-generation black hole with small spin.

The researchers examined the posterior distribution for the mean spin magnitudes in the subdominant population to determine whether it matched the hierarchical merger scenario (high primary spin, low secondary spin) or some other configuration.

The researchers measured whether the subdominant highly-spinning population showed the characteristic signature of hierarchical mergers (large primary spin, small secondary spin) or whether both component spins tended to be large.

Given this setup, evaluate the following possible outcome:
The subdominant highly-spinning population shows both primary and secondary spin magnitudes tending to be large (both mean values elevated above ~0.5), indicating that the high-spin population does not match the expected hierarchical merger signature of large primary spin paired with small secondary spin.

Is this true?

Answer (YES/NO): YES